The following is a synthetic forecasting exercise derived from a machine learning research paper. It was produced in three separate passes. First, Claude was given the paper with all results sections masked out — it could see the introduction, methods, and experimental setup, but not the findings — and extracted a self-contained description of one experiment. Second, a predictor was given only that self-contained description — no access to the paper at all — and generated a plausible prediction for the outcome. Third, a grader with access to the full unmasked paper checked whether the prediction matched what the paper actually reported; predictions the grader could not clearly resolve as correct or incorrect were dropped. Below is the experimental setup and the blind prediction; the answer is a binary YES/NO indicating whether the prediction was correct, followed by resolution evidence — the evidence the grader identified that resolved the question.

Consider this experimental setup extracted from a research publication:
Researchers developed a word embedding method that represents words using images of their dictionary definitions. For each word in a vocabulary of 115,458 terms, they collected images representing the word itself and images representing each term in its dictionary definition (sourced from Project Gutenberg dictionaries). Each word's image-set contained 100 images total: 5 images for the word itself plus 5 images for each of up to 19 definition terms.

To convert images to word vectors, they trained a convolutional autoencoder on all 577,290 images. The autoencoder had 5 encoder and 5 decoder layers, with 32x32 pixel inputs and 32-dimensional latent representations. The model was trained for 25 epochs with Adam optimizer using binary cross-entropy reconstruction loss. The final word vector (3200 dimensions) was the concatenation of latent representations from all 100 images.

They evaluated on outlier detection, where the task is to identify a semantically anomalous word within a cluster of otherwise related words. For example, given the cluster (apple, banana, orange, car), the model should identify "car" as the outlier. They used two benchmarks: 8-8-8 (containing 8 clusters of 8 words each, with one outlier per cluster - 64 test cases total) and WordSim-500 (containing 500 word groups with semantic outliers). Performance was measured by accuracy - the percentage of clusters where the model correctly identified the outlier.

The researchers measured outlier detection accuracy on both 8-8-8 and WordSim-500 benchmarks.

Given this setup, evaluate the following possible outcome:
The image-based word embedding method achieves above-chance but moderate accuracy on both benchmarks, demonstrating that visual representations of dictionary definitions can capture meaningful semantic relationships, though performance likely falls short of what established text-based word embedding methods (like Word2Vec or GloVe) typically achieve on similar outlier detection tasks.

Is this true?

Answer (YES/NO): NO